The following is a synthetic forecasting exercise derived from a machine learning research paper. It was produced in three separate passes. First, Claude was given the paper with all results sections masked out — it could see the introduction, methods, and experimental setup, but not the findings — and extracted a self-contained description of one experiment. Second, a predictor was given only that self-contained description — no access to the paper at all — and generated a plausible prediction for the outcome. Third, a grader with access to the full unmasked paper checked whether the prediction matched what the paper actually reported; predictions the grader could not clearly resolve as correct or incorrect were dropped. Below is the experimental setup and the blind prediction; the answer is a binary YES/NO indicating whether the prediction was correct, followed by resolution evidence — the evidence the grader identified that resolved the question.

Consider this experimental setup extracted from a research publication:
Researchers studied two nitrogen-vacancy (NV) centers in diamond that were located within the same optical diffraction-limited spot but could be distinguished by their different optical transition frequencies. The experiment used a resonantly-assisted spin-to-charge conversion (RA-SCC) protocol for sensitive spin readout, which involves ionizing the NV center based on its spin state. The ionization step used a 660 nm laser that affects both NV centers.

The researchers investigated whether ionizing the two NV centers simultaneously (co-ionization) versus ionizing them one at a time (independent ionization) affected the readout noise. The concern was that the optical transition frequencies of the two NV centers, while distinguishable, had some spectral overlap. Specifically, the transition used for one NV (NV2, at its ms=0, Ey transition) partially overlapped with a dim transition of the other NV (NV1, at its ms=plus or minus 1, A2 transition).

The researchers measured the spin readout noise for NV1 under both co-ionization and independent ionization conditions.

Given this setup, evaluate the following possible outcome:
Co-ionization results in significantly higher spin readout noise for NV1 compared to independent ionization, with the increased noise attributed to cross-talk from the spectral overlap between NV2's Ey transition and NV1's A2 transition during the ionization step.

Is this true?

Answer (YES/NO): YES